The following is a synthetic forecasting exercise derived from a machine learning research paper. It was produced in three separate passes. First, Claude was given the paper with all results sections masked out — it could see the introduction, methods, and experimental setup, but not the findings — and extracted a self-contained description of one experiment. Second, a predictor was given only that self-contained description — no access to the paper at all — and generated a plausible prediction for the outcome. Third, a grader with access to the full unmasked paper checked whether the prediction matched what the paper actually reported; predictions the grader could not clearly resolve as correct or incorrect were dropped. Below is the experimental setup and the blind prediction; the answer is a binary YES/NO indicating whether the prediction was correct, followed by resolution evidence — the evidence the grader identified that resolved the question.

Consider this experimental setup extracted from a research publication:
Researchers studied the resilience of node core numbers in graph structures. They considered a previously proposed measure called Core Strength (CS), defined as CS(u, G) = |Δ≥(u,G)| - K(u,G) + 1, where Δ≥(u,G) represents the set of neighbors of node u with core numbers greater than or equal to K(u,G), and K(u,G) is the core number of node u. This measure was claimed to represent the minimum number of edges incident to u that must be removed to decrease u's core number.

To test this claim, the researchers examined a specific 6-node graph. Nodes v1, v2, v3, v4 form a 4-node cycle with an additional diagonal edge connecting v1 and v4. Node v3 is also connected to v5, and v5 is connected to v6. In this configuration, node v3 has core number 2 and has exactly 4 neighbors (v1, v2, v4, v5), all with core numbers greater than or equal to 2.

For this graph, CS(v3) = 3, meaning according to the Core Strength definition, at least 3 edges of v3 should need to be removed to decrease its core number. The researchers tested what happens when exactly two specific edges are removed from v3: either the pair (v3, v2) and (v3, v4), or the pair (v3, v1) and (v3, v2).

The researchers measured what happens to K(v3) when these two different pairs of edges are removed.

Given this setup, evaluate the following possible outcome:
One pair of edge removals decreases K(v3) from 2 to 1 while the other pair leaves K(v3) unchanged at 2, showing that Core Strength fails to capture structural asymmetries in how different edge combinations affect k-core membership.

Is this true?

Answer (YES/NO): YES